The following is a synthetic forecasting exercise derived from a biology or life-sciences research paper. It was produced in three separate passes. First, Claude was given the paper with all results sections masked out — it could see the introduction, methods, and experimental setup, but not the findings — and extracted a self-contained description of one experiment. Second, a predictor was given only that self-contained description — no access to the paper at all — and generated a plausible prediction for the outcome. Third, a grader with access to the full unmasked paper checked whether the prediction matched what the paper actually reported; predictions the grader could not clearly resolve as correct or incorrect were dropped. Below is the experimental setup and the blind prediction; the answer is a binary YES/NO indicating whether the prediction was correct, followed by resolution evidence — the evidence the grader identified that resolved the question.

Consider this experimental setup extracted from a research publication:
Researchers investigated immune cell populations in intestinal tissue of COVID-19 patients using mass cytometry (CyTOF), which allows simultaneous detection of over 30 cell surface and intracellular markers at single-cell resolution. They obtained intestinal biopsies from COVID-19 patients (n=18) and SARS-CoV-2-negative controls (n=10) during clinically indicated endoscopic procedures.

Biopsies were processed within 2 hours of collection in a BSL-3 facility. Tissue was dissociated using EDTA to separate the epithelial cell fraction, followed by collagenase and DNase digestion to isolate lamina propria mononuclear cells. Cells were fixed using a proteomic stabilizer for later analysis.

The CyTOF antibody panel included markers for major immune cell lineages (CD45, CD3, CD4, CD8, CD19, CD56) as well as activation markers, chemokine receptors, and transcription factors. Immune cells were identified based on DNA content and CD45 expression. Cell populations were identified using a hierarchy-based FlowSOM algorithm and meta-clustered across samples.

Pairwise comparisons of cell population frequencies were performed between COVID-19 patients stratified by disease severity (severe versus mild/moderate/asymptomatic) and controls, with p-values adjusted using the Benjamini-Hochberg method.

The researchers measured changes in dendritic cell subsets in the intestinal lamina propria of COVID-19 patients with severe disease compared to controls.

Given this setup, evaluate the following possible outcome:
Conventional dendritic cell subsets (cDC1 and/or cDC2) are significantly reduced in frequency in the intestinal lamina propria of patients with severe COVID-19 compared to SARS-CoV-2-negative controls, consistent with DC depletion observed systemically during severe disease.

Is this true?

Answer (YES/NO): YES